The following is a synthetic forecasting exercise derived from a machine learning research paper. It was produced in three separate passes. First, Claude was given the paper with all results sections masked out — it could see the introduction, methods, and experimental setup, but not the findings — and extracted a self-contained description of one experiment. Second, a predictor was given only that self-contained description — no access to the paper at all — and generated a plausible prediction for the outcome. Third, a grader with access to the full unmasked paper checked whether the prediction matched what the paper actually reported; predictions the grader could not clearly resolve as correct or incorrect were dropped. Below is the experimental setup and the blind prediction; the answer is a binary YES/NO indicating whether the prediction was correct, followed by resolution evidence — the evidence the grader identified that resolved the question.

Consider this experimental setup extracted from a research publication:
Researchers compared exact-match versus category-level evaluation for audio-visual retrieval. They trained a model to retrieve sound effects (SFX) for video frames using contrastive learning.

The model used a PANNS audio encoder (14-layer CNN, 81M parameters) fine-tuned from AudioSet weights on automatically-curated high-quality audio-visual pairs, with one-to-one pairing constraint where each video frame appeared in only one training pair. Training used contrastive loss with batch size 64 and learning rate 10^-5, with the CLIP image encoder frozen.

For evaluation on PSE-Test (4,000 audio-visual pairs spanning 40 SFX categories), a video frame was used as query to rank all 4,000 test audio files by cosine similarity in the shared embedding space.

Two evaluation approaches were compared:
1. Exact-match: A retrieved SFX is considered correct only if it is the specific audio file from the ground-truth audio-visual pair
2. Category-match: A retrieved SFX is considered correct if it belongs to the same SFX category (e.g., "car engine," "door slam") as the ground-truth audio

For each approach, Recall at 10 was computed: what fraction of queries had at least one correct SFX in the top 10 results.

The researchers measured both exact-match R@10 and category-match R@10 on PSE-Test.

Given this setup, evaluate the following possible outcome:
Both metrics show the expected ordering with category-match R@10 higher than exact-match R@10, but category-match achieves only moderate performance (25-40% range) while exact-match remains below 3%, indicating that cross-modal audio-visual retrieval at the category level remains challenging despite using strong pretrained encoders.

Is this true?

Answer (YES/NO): NO